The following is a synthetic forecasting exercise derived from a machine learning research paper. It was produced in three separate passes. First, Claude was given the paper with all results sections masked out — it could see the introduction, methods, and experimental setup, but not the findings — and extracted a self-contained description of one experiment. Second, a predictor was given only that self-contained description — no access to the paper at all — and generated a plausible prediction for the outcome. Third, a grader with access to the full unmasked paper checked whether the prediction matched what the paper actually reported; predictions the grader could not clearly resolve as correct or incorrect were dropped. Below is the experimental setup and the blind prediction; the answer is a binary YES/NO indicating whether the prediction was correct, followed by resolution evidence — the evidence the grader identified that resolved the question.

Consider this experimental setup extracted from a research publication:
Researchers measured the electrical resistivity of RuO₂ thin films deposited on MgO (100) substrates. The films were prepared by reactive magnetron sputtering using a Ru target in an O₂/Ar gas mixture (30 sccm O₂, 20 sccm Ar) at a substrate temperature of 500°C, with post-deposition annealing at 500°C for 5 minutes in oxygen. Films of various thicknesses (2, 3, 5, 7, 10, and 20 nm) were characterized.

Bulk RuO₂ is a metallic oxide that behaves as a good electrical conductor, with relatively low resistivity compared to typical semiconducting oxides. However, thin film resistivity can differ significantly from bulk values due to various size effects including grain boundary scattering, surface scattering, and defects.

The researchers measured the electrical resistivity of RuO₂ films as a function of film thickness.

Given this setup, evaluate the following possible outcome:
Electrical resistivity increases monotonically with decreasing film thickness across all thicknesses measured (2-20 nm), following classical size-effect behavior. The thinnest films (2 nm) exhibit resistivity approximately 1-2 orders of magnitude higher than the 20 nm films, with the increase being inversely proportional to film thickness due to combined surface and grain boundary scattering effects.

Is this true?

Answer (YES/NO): NO